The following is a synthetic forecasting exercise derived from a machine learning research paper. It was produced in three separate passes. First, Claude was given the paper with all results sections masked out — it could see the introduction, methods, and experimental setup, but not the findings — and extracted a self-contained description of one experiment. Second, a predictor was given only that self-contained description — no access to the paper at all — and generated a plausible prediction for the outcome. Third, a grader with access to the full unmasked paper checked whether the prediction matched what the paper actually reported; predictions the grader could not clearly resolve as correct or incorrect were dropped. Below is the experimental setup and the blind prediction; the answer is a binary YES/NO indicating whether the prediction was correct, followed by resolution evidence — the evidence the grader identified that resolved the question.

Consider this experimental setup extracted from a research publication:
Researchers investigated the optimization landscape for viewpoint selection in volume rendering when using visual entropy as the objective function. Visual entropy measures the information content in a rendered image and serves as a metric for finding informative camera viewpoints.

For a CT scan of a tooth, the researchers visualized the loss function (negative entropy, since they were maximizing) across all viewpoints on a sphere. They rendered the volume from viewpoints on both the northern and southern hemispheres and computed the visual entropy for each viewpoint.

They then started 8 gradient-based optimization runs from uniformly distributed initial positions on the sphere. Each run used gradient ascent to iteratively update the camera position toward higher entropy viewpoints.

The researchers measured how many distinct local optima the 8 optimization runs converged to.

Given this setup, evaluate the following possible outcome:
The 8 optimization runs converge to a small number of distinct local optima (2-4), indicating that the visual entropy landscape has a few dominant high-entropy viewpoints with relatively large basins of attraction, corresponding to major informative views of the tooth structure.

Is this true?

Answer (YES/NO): YES